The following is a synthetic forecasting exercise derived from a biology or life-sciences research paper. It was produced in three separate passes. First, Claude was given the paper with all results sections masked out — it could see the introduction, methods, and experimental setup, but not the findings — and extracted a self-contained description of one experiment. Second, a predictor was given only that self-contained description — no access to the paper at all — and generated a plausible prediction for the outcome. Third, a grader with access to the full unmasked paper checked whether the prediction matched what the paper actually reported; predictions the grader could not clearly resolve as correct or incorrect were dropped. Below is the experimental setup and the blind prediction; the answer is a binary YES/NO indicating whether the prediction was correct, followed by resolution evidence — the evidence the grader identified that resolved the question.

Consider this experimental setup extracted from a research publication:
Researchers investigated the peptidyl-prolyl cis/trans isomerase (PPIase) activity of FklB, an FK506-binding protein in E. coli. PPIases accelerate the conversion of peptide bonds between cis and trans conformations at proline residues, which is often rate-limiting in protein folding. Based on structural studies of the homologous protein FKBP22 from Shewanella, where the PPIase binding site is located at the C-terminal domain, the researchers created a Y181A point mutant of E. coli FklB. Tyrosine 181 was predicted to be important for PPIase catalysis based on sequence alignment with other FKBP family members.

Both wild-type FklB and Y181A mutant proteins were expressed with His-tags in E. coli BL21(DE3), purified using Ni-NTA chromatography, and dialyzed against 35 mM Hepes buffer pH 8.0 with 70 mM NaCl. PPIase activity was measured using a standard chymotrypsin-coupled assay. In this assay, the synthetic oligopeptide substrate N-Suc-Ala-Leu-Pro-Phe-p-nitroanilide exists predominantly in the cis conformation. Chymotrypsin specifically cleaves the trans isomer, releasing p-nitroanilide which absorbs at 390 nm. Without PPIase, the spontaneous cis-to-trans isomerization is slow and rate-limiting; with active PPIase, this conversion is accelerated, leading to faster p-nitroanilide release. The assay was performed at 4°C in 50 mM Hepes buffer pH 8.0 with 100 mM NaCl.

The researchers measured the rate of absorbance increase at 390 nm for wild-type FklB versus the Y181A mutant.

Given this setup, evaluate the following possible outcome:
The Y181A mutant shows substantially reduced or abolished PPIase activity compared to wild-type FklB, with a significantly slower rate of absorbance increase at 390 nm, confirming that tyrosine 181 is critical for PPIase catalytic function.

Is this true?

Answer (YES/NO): YES